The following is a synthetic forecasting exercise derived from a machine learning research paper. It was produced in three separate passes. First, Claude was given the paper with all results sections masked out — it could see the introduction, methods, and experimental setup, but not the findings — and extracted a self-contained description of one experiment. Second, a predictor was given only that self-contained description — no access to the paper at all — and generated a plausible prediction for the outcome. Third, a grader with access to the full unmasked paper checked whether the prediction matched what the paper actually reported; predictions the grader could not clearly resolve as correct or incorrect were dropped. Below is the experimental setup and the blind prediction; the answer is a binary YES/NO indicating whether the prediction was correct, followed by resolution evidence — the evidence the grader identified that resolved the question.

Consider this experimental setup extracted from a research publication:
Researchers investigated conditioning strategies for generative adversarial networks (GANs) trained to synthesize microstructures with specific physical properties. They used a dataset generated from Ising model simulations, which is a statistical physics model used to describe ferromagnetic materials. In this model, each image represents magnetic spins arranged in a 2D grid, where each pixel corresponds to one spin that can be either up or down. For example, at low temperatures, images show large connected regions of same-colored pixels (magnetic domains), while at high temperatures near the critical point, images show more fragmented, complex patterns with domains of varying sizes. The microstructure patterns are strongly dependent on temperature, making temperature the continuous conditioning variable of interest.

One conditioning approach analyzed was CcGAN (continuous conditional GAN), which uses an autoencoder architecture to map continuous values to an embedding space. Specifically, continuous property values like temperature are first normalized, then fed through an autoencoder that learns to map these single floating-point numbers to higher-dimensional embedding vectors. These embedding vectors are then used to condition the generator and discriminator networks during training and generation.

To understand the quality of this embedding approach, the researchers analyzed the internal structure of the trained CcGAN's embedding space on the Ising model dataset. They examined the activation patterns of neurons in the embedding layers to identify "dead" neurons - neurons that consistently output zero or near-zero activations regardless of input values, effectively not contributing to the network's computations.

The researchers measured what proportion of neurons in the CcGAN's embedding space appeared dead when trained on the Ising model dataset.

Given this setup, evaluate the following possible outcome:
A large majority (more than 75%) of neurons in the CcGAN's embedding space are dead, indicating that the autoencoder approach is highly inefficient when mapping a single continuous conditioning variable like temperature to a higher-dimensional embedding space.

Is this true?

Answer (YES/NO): NO